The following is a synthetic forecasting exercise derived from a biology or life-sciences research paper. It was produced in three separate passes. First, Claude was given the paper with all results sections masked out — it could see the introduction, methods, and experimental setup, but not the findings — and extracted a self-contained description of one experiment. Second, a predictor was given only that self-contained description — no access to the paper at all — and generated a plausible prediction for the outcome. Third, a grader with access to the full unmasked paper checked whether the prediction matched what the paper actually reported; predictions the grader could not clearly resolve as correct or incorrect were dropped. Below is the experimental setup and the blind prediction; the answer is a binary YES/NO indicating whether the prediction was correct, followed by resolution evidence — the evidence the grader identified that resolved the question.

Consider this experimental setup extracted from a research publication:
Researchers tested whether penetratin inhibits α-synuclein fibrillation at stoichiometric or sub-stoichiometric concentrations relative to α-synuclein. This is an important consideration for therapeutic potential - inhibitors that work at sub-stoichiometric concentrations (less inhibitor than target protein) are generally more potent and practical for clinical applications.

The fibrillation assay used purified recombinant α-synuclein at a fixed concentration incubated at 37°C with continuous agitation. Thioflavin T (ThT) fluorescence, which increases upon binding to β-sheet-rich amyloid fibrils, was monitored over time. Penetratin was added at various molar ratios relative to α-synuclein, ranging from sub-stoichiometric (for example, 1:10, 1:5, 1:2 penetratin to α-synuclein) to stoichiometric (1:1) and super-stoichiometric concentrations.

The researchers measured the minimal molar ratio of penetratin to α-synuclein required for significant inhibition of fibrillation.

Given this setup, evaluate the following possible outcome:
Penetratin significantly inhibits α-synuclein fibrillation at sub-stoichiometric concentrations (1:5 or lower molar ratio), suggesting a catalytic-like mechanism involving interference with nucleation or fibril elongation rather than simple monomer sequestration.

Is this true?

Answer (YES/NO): YES